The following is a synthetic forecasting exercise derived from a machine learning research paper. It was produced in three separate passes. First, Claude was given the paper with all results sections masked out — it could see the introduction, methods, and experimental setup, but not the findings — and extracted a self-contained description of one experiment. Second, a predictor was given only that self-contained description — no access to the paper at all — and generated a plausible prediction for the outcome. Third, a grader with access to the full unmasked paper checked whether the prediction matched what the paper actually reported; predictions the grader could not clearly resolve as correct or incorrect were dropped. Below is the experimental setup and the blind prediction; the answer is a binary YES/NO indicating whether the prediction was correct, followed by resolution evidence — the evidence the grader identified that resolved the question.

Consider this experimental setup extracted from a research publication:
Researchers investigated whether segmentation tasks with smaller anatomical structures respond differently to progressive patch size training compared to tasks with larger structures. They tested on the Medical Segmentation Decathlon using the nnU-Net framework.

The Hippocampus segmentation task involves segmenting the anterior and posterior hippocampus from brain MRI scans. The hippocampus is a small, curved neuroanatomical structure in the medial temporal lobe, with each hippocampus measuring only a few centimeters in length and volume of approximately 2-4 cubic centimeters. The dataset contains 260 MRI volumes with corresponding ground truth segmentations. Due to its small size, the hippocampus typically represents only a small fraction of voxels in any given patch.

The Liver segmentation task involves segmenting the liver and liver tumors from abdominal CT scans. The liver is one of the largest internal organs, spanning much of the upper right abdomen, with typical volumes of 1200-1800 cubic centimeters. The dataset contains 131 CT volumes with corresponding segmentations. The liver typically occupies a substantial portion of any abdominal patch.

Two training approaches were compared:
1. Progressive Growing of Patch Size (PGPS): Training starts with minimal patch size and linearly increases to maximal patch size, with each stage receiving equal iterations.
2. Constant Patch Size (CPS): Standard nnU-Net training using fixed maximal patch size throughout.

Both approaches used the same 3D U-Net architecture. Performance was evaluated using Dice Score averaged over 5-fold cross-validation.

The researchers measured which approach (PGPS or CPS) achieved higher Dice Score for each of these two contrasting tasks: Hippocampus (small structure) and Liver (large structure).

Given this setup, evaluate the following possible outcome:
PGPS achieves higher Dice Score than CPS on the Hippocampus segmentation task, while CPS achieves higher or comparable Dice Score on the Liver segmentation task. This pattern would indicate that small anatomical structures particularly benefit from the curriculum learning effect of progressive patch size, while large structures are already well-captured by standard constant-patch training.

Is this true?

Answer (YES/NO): YES